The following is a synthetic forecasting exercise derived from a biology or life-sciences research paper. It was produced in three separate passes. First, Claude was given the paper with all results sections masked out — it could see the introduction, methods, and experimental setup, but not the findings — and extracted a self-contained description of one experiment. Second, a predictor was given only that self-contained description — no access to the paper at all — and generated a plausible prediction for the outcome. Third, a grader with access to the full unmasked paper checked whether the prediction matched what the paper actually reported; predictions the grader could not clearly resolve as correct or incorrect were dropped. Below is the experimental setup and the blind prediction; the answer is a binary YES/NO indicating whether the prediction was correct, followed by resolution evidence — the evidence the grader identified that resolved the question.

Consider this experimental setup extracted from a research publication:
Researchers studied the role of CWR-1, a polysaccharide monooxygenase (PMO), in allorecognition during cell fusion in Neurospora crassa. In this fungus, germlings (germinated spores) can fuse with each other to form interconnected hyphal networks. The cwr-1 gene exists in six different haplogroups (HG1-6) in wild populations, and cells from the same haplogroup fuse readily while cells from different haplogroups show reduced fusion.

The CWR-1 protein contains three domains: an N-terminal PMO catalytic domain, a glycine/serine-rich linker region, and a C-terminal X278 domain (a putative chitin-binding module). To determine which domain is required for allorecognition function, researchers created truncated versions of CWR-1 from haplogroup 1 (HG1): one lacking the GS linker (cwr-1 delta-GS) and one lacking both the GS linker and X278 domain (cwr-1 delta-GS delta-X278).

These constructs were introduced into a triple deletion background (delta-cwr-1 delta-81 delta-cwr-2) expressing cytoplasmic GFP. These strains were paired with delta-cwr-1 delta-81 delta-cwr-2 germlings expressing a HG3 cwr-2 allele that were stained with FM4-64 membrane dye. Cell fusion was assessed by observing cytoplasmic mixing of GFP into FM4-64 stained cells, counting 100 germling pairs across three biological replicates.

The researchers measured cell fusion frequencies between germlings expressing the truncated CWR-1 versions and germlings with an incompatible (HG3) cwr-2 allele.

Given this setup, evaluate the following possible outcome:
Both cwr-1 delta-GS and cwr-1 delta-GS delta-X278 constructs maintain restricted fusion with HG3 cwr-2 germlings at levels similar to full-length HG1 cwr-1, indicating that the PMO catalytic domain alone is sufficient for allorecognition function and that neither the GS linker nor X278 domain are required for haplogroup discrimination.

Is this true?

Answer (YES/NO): YES